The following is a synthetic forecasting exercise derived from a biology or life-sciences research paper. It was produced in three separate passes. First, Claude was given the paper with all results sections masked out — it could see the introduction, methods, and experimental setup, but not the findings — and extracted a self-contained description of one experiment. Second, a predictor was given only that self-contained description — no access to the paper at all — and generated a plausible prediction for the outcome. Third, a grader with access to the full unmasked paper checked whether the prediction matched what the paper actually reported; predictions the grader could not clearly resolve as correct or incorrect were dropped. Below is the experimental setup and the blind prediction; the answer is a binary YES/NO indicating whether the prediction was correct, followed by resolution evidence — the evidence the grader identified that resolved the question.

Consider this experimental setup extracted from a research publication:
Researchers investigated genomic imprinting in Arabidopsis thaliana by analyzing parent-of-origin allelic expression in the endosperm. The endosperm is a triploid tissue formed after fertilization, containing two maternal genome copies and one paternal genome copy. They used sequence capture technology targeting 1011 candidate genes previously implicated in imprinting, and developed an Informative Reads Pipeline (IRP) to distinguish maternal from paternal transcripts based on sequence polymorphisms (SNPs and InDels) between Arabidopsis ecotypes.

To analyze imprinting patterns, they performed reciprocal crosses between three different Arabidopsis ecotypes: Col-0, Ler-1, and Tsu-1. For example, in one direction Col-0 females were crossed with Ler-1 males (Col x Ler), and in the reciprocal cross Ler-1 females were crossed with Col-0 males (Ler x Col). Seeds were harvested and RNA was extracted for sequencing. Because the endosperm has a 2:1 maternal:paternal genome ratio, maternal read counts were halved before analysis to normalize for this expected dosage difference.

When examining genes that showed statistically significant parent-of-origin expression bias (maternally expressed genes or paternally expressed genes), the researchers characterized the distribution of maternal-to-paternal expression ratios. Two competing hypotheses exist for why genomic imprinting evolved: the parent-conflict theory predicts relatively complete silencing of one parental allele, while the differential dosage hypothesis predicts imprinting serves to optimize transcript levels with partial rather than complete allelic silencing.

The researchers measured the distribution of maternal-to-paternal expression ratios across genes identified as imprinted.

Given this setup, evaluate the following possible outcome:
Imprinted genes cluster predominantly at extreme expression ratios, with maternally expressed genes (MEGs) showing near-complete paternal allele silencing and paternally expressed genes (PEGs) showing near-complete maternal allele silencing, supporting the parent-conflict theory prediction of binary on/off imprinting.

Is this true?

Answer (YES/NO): NO